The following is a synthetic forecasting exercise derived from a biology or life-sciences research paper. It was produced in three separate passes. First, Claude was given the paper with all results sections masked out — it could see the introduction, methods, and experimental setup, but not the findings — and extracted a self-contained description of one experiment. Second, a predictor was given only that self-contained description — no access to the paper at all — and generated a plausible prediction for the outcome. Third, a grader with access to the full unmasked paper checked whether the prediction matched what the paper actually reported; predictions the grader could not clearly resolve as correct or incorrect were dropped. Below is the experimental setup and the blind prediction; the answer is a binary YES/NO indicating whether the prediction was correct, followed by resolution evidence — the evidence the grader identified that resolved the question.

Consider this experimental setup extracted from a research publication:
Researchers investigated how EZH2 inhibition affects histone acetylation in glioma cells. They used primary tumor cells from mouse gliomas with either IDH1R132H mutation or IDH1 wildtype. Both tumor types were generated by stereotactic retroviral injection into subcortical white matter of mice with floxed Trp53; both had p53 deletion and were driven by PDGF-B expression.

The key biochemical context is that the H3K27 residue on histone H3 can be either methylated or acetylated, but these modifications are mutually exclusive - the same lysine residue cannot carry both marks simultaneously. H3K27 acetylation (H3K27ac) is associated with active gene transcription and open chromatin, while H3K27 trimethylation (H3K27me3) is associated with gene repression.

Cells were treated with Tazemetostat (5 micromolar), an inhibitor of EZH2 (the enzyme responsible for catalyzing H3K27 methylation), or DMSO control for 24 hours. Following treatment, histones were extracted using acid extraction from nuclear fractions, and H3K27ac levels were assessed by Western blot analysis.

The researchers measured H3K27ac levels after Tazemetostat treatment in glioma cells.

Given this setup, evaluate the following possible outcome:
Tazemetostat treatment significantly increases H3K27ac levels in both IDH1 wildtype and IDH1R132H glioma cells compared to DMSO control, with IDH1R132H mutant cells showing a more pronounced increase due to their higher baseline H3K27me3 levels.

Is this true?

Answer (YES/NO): NO